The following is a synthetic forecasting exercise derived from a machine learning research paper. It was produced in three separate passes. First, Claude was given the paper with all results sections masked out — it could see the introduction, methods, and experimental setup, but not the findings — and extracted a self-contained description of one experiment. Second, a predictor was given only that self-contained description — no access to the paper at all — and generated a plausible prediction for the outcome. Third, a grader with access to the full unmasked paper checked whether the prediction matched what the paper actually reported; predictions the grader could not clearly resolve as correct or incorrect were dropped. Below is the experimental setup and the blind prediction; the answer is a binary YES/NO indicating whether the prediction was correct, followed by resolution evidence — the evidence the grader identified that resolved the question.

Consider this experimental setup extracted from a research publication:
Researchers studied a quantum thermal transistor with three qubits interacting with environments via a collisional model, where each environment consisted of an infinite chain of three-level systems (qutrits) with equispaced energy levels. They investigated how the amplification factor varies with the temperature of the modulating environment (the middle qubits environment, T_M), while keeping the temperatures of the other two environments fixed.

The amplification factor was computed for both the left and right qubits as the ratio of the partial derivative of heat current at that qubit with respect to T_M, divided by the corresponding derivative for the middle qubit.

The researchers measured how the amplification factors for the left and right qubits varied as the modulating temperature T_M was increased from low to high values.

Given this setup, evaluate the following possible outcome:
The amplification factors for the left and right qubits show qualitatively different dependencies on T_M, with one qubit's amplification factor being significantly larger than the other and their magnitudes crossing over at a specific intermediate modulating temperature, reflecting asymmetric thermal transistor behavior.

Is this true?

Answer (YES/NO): NO